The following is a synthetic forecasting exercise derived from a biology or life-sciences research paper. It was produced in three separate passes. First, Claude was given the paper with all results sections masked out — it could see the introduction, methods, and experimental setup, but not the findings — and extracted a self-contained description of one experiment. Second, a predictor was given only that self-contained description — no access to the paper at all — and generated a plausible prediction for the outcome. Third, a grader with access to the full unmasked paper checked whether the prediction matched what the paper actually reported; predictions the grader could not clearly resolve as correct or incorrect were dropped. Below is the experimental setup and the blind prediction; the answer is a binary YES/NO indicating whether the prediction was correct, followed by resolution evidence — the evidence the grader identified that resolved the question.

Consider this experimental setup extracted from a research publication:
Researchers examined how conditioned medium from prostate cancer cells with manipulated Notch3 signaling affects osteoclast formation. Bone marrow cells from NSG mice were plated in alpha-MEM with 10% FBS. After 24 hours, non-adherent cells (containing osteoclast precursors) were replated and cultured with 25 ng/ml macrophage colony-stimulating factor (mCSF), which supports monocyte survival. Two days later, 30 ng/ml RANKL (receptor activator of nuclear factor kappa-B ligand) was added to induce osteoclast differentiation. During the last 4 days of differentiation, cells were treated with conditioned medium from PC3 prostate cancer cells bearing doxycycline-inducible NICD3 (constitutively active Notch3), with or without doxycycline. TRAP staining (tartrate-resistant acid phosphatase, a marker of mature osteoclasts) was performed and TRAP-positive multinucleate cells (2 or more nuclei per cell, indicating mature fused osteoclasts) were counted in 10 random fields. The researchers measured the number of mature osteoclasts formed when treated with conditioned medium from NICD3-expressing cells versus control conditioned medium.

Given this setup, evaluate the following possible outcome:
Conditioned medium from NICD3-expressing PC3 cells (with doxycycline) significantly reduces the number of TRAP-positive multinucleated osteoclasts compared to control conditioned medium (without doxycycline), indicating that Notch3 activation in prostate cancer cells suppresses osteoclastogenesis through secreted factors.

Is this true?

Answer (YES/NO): YES